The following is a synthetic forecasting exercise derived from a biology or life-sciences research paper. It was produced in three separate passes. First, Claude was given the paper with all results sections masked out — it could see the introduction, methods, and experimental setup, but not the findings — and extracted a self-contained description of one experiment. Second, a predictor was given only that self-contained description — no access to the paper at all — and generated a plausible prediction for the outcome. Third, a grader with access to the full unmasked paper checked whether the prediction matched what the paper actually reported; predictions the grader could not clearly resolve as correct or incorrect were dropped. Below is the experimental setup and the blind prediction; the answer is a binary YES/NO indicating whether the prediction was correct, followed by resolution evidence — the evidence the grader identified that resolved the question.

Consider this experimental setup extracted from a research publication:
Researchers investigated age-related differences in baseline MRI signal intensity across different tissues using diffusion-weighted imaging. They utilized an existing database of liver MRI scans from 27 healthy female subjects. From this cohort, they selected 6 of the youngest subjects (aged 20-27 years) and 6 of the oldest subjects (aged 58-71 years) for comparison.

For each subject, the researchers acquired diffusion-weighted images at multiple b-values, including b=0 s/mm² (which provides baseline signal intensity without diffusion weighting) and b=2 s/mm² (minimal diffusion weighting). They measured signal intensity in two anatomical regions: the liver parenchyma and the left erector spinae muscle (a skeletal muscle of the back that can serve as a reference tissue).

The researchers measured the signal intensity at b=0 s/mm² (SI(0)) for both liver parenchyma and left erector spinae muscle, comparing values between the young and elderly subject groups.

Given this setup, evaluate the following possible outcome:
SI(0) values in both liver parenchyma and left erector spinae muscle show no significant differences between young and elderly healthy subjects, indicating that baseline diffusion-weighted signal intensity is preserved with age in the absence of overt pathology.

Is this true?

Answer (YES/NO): NO